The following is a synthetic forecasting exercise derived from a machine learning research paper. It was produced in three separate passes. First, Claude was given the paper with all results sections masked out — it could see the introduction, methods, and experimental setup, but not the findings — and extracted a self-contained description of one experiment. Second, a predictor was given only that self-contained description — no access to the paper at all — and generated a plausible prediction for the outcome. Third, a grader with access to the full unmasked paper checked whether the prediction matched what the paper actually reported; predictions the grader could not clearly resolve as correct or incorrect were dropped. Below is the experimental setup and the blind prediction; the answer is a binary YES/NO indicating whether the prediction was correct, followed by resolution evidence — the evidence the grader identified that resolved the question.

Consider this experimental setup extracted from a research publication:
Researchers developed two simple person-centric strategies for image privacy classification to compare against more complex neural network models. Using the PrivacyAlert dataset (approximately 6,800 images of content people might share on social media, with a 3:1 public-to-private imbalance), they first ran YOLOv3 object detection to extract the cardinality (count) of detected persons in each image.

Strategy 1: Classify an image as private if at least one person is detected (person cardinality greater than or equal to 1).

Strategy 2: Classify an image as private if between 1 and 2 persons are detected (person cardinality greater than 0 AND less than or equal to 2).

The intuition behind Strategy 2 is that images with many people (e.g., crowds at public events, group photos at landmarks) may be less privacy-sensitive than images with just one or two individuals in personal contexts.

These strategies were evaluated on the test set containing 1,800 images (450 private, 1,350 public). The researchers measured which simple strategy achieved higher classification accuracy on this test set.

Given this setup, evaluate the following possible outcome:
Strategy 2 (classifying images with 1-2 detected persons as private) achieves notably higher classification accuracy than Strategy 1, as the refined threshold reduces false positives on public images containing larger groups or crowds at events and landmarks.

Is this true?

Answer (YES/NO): NO